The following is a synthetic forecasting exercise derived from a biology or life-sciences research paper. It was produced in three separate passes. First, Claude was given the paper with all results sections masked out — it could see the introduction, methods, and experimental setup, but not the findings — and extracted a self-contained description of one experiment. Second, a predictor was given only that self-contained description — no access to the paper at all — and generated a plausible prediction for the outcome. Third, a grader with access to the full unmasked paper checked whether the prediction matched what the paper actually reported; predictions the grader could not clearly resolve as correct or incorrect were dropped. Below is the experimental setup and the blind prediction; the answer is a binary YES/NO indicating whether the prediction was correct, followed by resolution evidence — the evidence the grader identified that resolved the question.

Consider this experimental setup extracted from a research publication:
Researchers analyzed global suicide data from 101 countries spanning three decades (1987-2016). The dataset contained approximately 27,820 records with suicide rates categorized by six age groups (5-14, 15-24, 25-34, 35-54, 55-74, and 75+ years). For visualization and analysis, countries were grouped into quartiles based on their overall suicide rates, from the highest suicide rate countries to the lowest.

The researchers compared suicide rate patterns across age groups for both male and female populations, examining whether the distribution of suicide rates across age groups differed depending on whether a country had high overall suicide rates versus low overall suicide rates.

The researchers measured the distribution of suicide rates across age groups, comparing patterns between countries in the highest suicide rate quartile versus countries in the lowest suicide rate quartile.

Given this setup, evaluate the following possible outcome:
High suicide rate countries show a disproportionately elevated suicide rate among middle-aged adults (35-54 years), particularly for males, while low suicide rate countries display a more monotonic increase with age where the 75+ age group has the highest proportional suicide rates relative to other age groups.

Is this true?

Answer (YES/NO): NO